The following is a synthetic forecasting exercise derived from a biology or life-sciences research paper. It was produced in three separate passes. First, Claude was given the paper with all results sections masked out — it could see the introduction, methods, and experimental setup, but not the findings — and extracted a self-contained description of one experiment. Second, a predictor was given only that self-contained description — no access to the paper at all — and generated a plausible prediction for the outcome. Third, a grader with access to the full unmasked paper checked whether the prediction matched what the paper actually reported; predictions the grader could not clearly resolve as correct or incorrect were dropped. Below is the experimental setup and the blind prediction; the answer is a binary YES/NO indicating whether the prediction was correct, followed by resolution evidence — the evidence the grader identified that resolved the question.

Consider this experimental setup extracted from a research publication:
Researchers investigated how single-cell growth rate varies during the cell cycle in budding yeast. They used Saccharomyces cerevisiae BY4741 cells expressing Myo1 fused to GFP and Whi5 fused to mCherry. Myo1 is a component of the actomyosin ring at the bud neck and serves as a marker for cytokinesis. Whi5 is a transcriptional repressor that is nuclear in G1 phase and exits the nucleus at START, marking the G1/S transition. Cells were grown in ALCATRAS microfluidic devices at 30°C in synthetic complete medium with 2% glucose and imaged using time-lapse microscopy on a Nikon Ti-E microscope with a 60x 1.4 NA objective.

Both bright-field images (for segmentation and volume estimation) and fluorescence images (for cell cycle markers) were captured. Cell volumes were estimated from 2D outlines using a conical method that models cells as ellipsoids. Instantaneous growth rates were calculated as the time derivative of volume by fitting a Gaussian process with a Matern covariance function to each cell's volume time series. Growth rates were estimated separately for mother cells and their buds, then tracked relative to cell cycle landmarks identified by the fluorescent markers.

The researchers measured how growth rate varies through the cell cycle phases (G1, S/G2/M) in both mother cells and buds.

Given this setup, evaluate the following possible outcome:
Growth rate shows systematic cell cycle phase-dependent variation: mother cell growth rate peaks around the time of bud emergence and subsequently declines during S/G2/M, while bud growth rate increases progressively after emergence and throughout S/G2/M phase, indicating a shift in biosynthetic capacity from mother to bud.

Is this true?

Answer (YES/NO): NO